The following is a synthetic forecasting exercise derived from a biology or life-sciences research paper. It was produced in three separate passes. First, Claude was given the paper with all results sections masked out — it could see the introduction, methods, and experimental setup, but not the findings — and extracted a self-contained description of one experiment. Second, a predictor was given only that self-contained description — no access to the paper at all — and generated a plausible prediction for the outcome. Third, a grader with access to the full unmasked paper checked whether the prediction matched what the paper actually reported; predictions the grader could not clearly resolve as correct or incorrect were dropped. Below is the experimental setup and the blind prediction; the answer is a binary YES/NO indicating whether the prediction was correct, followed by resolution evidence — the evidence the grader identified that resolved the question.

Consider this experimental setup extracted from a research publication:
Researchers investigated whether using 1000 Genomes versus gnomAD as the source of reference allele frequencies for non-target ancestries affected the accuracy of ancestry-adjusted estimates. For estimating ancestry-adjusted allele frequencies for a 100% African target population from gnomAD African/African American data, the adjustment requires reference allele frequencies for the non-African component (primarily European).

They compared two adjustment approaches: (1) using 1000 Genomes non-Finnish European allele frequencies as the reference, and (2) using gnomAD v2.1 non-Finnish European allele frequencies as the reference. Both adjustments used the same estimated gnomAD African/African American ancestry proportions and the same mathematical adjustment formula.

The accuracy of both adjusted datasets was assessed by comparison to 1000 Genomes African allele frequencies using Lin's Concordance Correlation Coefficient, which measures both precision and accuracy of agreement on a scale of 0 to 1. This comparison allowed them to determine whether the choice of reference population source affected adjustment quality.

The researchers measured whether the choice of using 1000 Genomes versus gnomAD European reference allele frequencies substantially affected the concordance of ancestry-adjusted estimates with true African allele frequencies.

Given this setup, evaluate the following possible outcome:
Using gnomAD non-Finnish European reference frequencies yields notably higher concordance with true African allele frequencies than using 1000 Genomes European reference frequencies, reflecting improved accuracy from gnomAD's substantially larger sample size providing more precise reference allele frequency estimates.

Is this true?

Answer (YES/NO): NO